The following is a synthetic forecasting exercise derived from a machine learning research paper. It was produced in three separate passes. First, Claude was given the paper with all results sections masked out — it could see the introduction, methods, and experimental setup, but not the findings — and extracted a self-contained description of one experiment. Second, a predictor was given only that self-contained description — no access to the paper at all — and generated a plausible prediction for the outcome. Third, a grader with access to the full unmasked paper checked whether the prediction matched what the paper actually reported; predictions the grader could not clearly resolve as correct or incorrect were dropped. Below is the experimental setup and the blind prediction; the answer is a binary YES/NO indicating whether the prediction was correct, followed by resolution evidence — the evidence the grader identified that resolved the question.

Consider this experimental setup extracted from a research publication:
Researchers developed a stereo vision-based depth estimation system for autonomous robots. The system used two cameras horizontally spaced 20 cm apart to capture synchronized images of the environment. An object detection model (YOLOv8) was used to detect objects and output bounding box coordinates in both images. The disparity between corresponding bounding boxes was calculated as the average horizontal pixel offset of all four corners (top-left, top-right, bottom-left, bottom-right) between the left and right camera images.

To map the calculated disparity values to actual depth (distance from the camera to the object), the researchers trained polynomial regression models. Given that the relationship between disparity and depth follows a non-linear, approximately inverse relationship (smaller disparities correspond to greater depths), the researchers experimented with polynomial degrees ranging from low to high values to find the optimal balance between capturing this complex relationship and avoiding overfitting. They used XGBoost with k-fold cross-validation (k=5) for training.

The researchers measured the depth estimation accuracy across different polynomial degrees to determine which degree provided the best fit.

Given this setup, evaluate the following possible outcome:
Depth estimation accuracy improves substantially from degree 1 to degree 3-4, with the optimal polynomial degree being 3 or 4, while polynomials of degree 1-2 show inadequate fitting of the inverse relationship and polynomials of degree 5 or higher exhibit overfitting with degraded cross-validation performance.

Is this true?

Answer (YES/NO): NO